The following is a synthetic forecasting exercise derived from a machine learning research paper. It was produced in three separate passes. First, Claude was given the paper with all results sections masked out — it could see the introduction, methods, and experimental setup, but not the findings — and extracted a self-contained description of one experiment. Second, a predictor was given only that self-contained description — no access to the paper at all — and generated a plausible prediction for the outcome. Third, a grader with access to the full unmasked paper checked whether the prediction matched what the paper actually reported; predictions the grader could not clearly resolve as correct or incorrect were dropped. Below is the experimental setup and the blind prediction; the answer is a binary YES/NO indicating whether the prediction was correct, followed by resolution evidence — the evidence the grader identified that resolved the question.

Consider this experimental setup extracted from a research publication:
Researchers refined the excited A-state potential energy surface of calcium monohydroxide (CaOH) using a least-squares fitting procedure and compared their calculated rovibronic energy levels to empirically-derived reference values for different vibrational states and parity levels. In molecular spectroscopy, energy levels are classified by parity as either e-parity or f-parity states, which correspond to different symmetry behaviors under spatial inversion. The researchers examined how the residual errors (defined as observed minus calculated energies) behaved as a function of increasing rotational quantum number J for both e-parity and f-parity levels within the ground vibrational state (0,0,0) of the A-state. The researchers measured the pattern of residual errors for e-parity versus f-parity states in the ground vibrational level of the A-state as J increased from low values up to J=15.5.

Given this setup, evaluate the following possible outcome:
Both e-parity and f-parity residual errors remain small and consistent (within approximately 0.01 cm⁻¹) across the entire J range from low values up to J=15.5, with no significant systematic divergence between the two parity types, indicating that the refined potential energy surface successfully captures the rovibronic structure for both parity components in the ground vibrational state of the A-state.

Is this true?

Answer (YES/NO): NO